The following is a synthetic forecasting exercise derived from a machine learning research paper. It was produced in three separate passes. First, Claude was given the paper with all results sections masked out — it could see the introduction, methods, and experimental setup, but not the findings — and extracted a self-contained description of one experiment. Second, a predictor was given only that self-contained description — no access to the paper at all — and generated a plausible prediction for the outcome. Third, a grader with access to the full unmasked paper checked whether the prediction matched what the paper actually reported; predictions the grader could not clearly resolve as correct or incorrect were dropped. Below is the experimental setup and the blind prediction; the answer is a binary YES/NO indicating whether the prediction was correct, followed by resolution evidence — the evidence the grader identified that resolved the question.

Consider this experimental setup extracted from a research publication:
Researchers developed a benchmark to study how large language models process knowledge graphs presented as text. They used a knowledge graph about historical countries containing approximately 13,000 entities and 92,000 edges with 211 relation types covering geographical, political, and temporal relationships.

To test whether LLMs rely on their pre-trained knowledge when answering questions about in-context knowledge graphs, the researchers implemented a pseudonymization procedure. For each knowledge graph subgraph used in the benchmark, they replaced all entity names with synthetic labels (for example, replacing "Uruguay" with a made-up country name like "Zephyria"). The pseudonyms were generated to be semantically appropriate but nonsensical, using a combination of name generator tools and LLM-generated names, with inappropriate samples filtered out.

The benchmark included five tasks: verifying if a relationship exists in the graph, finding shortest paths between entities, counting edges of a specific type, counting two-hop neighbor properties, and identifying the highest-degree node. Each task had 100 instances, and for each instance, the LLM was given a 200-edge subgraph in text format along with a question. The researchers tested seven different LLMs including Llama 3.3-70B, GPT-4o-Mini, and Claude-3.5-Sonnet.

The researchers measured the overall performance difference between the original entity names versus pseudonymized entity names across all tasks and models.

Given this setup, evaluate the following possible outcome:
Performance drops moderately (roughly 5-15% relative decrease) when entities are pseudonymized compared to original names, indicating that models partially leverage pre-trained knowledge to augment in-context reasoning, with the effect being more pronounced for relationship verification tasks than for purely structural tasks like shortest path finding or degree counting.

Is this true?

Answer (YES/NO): NO